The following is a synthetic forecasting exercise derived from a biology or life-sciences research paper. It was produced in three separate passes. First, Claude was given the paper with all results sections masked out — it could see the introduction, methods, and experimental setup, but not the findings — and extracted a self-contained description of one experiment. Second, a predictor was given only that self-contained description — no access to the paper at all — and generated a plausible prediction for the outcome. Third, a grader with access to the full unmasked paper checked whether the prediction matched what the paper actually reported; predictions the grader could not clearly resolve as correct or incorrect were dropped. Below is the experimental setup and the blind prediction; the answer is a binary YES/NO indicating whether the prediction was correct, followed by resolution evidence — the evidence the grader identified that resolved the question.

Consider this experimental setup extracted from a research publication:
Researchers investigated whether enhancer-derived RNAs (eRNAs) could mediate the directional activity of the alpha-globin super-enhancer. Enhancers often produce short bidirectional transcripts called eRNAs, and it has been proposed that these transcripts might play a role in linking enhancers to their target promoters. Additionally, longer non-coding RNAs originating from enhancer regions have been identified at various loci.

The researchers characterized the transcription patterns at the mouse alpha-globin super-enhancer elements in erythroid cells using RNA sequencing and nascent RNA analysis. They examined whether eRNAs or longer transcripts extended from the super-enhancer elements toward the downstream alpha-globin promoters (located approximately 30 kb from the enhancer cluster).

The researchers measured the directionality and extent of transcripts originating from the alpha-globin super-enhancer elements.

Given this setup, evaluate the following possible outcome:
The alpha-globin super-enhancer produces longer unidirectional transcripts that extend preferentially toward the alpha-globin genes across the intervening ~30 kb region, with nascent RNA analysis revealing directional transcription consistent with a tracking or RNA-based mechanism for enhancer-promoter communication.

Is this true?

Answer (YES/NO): NO